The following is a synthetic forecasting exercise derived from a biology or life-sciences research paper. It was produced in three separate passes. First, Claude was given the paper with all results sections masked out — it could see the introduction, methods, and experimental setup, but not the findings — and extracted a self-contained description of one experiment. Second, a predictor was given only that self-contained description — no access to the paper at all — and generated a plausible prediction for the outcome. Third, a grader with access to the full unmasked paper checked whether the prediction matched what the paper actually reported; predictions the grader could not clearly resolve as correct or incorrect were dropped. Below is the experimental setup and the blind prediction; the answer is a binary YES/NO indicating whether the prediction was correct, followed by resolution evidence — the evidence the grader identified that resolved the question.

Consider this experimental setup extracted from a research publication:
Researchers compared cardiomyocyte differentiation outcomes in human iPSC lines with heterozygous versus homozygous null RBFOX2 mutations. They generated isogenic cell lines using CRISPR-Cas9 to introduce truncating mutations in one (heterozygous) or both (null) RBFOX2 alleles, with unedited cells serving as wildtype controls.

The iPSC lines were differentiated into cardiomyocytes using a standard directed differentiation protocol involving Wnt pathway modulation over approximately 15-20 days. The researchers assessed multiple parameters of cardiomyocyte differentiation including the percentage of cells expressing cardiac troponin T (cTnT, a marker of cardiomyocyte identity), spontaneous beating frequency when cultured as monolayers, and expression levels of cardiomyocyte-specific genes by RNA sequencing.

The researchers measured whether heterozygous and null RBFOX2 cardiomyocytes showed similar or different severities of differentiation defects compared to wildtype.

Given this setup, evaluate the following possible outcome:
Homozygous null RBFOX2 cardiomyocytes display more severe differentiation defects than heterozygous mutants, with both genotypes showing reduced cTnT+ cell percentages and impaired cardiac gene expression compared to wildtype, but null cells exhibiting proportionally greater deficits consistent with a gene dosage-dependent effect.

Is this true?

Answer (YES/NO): NO